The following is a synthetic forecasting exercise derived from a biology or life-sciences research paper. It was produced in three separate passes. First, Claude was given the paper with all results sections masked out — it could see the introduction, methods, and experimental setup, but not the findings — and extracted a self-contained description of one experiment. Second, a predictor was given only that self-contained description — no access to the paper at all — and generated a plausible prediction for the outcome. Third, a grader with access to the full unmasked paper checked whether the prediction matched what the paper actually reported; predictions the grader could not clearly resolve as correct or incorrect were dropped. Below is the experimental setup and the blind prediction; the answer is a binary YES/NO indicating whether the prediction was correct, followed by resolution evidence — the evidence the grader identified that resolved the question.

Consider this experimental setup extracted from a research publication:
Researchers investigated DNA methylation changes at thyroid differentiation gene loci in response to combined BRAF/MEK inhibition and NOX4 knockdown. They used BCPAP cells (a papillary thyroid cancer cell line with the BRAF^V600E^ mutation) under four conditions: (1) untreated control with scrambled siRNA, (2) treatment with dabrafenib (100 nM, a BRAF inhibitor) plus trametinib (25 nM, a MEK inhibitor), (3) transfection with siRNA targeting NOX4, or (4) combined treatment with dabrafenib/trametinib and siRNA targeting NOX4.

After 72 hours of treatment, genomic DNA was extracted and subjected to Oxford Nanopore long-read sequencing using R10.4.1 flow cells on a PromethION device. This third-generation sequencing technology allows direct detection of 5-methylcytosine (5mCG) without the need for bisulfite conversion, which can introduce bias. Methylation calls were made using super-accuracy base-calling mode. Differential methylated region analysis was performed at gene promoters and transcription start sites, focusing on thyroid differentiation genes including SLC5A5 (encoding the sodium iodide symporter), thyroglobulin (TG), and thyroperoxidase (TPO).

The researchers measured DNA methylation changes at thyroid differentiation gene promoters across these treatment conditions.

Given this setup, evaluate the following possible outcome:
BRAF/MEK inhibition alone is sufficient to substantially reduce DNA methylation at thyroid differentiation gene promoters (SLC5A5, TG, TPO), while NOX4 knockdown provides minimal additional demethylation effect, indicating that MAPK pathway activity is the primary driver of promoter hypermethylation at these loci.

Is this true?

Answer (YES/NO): NO